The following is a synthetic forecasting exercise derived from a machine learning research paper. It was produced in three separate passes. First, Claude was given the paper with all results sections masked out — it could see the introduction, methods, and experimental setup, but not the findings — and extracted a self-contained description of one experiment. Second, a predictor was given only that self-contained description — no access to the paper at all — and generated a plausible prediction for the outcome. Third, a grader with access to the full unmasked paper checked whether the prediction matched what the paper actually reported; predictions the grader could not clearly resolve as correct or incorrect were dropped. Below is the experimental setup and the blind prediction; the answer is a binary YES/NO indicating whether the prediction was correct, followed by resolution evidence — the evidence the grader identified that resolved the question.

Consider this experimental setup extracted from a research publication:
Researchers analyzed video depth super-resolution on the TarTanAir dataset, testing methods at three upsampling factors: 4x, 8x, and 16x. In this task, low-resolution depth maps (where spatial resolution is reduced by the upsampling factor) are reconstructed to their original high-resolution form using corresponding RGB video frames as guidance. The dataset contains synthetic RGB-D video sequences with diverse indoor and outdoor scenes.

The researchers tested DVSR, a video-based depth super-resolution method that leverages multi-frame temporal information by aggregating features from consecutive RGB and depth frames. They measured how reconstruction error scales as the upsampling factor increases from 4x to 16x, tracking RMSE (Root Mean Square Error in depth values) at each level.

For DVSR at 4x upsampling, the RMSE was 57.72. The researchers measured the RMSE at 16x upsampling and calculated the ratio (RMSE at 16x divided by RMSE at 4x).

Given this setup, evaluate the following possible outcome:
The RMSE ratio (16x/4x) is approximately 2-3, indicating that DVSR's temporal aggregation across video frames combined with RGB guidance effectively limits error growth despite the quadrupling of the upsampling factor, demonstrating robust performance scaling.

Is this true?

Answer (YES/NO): YES